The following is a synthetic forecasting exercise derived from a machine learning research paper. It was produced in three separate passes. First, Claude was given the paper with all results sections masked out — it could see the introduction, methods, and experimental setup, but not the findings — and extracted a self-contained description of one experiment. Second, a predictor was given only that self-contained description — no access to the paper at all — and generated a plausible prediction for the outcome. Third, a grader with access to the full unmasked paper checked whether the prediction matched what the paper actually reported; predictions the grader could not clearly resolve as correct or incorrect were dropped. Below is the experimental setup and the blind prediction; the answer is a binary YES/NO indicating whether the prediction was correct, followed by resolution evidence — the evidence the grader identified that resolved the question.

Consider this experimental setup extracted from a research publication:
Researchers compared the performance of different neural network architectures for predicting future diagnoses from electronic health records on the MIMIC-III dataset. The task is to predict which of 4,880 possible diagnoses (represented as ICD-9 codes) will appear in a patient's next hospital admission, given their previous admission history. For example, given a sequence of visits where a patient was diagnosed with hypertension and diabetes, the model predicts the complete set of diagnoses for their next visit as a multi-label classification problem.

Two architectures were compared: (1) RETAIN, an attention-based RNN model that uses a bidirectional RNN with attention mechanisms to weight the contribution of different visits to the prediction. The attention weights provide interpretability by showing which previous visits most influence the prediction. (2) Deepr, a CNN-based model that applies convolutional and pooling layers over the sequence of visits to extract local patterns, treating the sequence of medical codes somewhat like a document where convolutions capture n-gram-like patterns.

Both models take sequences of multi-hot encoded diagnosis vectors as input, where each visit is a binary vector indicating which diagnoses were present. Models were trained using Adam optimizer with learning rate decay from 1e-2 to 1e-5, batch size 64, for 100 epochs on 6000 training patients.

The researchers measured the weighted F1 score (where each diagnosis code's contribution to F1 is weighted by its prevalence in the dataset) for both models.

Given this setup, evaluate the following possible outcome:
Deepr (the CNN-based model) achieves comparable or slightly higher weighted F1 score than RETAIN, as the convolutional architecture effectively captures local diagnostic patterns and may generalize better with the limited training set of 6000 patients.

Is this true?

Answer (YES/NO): NO